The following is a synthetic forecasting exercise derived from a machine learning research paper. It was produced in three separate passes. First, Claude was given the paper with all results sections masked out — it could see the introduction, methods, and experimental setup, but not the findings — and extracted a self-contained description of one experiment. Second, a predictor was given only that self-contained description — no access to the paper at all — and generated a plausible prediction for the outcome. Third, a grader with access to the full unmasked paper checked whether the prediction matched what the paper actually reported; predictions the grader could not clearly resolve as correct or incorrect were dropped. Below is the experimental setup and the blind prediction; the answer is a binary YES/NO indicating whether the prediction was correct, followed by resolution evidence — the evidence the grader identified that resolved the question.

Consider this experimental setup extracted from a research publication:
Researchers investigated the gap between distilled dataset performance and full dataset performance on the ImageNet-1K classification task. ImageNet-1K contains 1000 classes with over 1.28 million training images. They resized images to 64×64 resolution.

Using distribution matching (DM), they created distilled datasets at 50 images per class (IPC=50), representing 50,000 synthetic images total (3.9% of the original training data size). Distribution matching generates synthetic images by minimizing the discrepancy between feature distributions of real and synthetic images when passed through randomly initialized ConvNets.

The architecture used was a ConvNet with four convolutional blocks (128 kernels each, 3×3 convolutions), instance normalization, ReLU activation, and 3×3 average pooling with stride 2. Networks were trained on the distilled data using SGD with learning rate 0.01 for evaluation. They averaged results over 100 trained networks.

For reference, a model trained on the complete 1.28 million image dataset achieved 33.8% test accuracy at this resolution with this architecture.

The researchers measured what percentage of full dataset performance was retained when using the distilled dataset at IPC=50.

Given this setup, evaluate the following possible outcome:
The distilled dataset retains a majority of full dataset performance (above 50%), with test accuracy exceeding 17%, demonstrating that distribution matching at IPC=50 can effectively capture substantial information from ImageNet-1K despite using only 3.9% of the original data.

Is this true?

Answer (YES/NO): NO